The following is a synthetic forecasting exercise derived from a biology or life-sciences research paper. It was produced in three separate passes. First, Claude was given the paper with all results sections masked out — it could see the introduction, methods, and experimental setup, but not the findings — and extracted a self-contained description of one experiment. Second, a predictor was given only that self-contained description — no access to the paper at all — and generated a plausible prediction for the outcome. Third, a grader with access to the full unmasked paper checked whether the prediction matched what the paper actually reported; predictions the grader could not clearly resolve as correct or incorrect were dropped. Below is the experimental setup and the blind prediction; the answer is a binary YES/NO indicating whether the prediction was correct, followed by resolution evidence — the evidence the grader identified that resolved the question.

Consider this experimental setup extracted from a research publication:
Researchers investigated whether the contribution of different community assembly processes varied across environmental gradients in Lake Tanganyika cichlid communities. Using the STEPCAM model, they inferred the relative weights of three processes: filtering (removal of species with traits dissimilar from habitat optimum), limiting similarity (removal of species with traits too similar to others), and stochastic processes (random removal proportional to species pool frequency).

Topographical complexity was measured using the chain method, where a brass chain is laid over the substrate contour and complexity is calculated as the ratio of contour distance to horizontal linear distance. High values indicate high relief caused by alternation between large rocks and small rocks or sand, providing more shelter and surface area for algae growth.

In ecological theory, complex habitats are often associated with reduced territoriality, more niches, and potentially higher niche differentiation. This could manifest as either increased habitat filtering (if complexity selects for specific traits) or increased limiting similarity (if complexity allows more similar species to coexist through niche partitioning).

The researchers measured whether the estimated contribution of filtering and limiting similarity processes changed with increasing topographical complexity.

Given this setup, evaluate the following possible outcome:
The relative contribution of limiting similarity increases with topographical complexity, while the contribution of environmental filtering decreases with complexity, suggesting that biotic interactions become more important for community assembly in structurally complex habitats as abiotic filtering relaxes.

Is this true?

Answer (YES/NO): NO